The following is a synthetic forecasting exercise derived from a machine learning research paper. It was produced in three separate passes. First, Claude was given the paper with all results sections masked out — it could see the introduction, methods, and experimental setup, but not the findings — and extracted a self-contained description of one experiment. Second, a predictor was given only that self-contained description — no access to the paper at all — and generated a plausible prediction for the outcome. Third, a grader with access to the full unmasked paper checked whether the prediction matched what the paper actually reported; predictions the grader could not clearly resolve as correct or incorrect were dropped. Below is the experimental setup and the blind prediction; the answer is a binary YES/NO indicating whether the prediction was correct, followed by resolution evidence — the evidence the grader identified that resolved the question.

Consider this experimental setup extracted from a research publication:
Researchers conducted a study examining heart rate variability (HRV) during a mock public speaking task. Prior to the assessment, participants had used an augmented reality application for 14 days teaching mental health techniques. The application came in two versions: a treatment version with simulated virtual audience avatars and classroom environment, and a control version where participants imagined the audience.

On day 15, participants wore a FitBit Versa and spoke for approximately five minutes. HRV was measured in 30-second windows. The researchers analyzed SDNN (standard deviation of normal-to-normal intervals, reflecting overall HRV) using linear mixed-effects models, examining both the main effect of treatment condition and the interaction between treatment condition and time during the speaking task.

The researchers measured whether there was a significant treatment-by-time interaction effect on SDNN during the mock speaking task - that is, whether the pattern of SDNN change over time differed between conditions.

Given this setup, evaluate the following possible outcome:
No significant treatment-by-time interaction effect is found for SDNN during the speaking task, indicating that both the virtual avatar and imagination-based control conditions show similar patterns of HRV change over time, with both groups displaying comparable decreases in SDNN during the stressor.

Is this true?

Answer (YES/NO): YES